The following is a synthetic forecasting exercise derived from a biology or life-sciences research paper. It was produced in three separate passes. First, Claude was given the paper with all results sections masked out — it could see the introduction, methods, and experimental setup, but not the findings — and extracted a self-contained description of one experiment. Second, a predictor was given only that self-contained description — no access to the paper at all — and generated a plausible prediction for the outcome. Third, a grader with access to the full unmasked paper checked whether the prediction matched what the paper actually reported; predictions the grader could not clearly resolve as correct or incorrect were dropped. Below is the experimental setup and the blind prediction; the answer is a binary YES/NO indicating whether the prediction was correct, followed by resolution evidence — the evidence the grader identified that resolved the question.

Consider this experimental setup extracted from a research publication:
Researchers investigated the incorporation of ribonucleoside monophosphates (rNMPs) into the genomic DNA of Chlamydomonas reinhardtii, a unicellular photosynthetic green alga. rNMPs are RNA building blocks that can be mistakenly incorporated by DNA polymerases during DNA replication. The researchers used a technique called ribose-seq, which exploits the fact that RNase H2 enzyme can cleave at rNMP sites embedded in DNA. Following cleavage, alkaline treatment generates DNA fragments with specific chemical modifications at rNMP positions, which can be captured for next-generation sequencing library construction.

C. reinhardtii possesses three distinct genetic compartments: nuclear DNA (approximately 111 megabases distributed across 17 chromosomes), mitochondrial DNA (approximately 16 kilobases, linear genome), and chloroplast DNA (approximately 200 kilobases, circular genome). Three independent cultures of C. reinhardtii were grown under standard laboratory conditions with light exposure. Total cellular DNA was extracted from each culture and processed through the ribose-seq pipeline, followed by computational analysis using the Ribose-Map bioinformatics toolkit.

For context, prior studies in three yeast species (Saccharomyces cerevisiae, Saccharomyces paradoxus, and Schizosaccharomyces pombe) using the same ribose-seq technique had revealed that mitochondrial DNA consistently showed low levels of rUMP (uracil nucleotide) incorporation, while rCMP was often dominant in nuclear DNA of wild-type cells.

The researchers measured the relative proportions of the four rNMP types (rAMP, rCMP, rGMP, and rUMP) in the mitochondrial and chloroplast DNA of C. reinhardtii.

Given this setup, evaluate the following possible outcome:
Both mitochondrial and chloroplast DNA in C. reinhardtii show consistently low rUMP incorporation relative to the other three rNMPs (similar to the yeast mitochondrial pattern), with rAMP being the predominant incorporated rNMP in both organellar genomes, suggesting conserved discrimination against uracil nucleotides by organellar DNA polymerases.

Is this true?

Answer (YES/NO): NO